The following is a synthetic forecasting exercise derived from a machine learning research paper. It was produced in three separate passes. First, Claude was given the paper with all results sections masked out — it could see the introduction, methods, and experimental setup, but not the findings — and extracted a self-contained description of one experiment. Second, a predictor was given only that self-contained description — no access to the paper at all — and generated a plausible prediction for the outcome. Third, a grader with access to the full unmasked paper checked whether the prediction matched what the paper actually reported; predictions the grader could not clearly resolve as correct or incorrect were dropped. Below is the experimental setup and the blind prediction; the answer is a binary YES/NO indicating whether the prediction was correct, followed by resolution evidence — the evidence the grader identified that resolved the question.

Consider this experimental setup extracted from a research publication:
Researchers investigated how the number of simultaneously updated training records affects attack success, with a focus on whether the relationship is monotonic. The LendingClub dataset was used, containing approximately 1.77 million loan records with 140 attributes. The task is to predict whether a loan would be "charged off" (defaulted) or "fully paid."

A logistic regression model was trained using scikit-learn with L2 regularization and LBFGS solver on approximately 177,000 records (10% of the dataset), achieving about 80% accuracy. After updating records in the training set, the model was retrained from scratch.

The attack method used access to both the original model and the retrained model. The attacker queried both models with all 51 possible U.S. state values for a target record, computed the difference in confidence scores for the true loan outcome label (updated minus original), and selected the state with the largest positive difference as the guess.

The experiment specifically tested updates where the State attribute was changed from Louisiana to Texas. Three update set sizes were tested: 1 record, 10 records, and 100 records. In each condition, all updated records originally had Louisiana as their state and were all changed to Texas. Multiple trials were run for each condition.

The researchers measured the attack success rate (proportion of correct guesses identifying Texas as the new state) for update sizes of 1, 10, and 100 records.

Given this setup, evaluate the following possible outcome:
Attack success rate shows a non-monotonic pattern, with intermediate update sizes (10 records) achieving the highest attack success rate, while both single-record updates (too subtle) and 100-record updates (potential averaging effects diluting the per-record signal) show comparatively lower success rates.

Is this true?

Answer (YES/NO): YES